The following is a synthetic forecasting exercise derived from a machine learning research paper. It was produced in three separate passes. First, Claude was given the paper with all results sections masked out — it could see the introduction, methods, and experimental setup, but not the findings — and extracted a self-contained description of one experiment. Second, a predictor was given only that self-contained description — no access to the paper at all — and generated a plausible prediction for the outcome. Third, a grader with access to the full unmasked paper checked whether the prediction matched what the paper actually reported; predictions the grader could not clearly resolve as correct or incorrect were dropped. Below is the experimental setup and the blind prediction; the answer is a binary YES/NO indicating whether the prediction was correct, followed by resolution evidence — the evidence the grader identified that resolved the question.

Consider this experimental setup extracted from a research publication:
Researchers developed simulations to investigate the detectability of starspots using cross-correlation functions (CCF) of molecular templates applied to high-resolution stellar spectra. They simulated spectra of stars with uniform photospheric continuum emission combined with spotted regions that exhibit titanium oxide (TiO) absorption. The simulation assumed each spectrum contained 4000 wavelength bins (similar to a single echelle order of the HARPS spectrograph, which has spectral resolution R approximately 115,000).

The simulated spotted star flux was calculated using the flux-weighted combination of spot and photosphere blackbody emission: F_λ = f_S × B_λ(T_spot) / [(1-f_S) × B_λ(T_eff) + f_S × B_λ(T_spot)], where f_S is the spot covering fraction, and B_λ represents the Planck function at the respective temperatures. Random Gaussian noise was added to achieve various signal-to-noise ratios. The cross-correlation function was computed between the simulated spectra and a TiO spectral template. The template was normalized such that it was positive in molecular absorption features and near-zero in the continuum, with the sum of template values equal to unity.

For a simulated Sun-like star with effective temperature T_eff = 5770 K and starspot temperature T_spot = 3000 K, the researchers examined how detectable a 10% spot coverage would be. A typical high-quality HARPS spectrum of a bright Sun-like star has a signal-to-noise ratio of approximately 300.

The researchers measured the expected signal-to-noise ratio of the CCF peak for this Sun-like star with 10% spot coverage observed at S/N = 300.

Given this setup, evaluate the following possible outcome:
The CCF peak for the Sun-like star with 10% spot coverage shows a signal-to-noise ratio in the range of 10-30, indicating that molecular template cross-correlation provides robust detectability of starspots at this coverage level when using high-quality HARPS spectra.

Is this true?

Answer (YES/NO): YES